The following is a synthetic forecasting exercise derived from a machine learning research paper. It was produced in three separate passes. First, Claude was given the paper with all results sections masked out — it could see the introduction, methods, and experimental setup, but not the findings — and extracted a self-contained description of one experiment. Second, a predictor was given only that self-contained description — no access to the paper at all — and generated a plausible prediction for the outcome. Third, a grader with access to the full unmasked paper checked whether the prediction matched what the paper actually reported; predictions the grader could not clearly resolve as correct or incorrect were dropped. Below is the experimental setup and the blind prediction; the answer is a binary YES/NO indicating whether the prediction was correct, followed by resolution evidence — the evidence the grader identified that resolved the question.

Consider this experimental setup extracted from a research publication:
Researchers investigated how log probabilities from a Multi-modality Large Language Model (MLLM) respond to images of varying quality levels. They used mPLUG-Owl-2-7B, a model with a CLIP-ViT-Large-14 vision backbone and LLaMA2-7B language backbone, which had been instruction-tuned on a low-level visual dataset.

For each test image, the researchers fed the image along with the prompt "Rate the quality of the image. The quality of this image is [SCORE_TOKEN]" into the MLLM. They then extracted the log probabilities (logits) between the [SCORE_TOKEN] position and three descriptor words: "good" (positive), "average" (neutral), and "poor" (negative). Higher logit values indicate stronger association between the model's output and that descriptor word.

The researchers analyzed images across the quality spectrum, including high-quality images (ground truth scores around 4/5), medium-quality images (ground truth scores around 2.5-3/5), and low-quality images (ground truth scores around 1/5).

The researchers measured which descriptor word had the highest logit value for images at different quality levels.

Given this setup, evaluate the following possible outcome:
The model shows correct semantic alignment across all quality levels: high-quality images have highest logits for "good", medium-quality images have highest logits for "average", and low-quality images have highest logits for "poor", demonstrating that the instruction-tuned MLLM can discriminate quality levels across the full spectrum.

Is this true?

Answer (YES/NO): YES